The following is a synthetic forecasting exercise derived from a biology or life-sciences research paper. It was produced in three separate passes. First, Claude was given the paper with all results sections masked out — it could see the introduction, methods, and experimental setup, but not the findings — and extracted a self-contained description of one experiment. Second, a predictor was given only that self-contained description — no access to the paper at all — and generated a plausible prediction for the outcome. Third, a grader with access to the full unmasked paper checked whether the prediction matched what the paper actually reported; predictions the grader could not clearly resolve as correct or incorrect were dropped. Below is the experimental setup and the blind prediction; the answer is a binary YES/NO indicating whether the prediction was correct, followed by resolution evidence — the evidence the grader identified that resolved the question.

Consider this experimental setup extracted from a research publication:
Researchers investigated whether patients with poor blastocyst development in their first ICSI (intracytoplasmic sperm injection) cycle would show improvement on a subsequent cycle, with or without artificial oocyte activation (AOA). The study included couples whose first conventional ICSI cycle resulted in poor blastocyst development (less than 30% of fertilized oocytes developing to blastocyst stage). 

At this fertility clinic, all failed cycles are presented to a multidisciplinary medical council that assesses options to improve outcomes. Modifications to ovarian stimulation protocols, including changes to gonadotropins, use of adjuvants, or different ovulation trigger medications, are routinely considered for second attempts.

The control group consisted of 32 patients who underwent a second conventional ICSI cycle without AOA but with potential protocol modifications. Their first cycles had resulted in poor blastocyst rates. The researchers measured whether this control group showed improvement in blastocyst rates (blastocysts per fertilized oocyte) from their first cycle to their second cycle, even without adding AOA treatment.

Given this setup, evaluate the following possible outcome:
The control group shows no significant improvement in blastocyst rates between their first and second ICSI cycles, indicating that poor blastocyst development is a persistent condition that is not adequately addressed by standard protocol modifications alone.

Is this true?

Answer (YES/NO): NO